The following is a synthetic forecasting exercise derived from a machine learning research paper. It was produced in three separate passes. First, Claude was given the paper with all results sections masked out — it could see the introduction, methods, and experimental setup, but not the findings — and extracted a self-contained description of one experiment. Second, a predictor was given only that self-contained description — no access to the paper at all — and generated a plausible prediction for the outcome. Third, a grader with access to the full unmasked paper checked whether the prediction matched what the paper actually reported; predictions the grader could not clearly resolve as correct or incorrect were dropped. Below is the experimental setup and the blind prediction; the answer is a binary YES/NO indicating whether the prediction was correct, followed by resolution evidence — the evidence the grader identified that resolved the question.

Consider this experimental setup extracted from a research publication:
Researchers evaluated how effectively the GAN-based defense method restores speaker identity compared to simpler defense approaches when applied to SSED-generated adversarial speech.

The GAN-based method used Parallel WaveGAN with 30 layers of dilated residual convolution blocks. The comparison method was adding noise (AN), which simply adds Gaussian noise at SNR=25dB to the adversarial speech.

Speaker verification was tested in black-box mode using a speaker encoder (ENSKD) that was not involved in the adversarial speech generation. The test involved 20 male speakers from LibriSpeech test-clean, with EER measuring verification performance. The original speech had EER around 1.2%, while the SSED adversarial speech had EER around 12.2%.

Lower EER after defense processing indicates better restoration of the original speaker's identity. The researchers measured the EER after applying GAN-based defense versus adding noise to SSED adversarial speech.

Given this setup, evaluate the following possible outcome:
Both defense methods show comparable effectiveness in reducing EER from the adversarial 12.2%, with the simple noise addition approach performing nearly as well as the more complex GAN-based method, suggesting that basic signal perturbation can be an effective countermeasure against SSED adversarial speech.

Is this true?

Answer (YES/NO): NO